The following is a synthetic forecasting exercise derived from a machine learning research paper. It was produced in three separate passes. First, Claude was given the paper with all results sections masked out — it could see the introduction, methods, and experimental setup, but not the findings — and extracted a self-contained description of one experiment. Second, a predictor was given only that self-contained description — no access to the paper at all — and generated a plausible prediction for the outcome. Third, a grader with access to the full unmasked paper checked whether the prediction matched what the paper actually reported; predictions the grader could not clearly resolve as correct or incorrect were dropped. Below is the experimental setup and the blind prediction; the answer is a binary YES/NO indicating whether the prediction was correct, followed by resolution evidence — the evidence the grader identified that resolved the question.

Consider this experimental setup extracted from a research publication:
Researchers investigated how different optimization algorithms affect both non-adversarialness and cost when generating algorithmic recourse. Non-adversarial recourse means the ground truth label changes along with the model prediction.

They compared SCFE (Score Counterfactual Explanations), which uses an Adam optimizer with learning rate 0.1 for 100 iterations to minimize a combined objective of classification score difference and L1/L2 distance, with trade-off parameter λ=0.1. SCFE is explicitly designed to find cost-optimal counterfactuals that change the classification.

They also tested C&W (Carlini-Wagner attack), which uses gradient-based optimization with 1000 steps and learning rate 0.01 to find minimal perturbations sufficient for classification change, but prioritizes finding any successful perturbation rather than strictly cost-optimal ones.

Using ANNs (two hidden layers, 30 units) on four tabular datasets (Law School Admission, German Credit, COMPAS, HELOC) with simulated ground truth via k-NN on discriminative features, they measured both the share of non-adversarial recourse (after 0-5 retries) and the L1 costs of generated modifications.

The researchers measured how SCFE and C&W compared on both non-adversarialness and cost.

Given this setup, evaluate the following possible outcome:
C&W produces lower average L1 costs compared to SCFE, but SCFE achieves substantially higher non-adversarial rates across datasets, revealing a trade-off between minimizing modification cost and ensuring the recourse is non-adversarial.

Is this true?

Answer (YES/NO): NO